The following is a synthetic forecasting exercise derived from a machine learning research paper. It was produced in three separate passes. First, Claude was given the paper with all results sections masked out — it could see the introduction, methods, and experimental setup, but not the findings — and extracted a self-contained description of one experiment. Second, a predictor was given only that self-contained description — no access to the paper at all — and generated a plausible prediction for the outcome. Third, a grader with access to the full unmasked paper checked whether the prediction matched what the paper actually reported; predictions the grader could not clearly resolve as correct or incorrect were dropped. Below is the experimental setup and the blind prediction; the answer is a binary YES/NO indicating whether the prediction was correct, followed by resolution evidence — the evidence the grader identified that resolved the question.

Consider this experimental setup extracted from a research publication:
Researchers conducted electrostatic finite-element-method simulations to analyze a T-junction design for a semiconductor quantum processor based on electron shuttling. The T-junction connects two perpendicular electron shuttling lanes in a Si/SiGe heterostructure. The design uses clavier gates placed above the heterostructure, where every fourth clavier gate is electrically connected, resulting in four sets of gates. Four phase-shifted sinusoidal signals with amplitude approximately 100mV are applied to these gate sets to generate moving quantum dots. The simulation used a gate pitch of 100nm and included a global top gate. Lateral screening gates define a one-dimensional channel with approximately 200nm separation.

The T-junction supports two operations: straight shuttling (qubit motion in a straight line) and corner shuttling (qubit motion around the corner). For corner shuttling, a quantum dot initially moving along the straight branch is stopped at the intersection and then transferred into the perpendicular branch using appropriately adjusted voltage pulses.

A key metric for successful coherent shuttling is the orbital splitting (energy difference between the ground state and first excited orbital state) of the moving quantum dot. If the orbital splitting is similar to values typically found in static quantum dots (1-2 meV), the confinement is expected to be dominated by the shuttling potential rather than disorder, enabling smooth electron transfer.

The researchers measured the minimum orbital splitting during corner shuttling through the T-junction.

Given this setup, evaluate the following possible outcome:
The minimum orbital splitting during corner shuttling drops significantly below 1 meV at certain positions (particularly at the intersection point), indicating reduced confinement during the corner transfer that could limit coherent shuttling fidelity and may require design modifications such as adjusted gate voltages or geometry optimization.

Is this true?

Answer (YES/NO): YES